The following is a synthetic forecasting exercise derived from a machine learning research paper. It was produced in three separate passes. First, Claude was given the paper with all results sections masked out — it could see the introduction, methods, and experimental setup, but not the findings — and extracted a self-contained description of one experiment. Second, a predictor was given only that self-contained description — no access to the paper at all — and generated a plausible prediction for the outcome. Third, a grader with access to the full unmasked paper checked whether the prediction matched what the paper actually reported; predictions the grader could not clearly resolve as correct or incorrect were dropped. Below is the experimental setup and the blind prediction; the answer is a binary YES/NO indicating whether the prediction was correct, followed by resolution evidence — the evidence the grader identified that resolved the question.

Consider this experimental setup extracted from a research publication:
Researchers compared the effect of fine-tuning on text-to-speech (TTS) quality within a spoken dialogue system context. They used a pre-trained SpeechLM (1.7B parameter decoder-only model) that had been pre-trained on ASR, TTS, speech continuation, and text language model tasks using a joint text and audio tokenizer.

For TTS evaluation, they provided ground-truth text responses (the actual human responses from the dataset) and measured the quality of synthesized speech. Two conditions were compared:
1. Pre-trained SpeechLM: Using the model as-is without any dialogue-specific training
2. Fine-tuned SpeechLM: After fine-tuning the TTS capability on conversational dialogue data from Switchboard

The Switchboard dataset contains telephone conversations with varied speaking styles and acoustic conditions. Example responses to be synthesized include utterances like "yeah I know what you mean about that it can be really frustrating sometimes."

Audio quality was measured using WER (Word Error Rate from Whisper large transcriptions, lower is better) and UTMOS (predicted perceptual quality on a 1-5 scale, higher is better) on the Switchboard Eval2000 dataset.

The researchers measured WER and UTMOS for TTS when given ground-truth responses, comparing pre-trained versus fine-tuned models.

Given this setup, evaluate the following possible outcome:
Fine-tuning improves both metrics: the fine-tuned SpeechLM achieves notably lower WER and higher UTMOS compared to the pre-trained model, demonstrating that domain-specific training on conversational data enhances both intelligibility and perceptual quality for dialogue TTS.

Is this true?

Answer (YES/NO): YES